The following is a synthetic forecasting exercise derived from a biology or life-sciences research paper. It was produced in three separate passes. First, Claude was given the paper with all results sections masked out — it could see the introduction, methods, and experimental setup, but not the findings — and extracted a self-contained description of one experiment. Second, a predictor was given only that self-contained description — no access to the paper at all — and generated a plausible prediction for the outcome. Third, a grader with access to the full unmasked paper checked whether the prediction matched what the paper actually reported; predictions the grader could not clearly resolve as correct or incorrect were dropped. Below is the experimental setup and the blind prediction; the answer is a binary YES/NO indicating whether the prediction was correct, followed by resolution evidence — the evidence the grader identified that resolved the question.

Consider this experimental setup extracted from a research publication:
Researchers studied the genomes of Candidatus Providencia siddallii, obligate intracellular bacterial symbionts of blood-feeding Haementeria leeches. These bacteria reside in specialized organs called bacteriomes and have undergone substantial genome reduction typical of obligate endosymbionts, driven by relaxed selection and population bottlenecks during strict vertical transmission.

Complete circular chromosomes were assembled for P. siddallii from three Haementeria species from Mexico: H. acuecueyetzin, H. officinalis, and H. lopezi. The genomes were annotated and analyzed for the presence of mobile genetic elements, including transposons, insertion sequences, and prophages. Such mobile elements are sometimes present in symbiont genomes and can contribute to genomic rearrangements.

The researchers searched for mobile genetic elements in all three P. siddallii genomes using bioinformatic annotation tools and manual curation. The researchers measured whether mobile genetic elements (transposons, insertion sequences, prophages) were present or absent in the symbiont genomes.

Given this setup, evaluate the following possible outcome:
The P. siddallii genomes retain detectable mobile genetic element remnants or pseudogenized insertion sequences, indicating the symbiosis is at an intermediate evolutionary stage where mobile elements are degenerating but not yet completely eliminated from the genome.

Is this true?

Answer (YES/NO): NO